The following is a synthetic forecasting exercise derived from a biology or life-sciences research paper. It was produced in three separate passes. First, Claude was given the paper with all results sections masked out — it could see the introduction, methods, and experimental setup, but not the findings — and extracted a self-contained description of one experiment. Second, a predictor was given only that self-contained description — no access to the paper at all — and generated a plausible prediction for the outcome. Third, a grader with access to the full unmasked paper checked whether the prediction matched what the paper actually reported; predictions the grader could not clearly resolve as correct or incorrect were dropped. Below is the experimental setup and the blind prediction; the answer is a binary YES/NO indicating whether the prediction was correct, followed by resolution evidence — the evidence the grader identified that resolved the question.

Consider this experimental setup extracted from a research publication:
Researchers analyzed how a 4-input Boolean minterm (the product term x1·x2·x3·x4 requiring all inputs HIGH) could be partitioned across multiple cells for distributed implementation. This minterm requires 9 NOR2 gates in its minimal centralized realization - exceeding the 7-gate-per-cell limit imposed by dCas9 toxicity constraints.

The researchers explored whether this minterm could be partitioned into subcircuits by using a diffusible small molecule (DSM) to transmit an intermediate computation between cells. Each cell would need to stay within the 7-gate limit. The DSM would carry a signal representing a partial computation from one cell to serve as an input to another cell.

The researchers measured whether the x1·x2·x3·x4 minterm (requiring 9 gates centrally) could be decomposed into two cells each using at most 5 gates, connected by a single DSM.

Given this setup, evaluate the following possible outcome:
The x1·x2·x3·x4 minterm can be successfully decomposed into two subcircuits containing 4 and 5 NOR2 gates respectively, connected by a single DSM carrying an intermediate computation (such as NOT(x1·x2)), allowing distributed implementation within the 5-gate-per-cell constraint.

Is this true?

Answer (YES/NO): YES